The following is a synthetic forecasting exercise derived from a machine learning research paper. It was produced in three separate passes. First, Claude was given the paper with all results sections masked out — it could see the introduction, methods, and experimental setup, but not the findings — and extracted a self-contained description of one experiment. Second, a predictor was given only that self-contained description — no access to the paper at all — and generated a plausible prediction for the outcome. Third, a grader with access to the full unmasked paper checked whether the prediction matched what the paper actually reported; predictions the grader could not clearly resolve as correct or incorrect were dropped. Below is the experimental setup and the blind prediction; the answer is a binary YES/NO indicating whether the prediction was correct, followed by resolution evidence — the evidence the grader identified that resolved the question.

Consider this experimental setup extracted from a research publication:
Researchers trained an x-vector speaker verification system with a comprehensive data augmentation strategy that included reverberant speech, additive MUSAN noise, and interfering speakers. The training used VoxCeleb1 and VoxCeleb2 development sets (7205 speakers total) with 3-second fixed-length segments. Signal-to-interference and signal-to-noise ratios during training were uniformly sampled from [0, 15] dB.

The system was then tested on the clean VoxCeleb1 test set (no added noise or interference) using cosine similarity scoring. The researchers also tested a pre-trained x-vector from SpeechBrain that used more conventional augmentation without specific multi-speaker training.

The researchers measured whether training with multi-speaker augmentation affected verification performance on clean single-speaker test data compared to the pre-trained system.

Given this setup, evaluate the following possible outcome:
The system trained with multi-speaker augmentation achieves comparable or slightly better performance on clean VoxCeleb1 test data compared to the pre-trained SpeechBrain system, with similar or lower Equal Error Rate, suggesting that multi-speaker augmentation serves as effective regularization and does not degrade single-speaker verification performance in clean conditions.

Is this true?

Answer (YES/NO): NO